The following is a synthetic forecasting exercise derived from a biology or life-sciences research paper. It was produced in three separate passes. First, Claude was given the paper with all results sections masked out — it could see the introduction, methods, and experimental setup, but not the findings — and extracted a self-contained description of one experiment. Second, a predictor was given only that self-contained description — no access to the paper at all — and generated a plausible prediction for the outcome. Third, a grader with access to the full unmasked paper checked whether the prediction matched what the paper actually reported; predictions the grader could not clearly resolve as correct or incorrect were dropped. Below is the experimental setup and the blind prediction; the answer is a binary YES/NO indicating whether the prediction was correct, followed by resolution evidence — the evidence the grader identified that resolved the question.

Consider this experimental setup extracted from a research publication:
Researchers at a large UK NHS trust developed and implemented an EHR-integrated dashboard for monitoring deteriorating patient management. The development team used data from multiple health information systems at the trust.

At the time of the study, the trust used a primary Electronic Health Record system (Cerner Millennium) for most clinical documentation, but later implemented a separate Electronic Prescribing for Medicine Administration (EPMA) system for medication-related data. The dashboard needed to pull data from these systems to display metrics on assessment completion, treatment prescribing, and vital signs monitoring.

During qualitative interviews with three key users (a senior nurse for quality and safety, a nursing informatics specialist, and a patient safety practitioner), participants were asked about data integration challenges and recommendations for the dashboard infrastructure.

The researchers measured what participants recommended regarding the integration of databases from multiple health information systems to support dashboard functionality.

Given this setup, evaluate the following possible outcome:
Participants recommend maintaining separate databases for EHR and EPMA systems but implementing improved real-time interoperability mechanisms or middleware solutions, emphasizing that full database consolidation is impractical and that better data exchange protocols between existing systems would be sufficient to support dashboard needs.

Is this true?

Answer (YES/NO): NO